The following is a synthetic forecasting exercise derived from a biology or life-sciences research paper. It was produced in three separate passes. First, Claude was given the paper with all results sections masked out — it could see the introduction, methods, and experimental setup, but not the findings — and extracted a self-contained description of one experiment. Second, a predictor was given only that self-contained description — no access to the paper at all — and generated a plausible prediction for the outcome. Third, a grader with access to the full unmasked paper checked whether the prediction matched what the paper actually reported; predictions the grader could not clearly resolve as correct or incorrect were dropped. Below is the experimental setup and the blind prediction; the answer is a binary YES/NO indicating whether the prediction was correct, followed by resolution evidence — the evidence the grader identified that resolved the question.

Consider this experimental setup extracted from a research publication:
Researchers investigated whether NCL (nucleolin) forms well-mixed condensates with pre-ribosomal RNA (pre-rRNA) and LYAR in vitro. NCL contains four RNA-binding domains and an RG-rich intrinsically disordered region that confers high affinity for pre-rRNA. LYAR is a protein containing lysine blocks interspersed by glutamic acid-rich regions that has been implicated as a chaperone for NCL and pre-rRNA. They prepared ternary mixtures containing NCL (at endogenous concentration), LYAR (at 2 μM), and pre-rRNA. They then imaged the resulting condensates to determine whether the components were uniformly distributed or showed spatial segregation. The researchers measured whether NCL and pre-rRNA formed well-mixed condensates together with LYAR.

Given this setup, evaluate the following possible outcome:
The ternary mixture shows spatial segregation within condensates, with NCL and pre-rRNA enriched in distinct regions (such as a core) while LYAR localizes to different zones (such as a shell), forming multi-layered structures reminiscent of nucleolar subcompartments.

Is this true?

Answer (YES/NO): NO